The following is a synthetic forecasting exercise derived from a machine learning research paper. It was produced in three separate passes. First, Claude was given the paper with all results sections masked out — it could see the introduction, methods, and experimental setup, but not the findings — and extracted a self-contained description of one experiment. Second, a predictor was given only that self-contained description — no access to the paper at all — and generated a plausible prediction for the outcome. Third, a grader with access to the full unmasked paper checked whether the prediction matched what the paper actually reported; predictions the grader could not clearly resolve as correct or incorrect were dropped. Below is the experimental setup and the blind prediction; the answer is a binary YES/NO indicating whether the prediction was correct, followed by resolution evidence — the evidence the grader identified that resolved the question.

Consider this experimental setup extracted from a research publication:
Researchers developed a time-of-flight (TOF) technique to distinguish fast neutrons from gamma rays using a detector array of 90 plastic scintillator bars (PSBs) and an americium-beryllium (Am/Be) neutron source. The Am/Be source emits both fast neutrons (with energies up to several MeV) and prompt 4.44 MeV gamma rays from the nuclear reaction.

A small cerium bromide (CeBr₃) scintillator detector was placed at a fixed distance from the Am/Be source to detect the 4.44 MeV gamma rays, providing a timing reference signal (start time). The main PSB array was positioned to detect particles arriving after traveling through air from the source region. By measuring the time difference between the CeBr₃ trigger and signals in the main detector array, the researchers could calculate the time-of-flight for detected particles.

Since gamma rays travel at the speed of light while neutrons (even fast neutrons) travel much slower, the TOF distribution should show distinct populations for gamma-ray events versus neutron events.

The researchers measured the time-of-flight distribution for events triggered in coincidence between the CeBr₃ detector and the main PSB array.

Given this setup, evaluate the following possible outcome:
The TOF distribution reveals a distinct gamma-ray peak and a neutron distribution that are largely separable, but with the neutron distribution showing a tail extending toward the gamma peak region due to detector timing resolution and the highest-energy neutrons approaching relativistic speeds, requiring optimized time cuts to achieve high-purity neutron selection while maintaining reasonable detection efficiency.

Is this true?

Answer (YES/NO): NO